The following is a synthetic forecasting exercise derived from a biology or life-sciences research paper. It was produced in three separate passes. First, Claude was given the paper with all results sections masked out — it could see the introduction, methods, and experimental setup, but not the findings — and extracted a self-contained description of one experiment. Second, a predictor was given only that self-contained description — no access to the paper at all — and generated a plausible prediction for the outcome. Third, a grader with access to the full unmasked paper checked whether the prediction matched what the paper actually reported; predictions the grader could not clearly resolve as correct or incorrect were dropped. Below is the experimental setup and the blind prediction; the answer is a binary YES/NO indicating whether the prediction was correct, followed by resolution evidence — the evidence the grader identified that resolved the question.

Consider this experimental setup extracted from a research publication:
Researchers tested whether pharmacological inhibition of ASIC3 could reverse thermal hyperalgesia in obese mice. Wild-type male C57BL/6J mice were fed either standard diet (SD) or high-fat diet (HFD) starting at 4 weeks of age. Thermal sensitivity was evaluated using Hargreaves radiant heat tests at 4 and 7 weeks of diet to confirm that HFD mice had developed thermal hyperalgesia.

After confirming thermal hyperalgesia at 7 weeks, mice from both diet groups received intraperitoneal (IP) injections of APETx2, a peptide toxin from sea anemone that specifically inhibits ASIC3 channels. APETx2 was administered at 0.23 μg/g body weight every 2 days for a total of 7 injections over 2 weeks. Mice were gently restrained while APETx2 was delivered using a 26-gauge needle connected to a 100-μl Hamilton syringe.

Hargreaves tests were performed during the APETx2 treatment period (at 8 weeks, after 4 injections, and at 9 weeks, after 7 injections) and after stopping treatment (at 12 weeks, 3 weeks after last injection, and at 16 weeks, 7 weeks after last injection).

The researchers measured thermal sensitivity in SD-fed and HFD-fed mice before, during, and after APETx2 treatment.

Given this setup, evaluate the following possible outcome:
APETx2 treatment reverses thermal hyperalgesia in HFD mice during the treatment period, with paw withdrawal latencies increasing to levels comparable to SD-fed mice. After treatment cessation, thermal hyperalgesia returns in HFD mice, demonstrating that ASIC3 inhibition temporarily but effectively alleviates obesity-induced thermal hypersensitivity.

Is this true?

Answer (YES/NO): NO